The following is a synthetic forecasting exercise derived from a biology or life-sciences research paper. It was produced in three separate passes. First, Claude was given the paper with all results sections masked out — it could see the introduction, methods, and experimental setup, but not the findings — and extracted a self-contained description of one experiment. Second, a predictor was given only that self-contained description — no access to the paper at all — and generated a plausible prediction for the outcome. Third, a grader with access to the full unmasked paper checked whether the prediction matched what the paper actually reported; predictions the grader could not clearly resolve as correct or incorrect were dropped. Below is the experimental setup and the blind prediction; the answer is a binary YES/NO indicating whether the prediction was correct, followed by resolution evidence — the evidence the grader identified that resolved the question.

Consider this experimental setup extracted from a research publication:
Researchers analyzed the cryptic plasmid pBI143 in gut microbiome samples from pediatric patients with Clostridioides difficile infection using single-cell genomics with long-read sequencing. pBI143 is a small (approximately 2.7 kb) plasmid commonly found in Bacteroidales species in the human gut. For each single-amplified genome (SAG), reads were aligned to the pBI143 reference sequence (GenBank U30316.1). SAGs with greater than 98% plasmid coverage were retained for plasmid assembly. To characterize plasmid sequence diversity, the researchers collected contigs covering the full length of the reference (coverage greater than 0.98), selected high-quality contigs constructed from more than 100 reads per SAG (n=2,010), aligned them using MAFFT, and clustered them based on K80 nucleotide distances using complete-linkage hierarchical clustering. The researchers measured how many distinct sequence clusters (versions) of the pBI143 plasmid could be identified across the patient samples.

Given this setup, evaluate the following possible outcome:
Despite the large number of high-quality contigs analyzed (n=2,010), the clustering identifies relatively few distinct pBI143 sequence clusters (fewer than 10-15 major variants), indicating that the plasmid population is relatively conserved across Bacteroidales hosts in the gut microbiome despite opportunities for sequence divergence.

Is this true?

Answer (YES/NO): NO